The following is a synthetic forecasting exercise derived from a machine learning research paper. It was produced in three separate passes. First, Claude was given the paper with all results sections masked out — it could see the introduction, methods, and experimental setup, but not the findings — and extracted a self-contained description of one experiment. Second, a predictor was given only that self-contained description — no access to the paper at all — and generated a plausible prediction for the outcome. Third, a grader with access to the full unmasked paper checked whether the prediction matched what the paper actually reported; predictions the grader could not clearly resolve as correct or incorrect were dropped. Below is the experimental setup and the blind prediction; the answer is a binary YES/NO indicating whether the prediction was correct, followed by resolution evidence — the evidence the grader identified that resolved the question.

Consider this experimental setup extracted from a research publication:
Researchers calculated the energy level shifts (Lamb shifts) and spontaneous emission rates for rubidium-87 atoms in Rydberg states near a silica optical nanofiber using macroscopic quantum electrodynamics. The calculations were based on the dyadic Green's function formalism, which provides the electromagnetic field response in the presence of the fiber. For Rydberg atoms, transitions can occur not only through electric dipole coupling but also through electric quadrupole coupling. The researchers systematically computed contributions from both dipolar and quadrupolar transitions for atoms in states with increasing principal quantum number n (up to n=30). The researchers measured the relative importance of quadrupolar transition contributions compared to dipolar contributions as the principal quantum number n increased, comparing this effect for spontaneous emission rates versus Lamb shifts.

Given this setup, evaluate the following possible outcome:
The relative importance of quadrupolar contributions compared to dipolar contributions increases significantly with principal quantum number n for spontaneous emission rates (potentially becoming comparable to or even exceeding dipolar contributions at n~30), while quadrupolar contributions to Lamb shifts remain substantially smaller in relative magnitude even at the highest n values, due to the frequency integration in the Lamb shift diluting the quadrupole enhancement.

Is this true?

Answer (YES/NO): NO